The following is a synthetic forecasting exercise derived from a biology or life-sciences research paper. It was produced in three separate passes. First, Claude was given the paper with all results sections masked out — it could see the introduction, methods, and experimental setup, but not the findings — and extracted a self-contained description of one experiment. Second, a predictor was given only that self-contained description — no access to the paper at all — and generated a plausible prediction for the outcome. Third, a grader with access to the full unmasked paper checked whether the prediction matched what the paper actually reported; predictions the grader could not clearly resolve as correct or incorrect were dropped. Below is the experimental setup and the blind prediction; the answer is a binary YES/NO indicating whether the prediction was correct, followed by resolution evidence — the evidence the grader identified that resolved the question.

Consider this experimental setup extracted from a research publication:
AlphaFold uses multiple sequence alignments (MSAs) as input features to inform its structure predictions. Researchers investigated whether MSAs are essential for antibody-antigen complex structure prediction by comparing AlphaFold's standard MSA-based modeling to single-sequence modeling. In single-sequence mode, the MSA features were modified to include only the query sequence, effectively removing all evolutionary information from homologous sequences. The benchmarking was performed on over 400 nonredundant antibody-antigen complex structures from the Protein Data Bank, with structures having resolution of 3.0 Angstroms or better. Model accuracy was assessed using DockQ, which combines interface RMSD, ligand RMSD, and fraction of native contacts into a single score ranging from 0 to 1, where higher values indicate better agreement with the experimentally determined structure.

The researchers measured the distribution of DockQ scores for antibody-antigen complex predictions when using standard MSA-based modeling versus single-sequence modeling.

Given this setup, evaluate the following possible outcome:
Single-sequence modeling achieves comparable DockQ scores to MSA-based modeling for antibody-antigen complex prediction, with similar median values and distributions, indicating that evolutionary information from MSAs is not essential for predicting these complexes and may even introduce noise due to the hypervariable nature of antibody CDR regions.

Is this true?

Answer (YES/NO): NO